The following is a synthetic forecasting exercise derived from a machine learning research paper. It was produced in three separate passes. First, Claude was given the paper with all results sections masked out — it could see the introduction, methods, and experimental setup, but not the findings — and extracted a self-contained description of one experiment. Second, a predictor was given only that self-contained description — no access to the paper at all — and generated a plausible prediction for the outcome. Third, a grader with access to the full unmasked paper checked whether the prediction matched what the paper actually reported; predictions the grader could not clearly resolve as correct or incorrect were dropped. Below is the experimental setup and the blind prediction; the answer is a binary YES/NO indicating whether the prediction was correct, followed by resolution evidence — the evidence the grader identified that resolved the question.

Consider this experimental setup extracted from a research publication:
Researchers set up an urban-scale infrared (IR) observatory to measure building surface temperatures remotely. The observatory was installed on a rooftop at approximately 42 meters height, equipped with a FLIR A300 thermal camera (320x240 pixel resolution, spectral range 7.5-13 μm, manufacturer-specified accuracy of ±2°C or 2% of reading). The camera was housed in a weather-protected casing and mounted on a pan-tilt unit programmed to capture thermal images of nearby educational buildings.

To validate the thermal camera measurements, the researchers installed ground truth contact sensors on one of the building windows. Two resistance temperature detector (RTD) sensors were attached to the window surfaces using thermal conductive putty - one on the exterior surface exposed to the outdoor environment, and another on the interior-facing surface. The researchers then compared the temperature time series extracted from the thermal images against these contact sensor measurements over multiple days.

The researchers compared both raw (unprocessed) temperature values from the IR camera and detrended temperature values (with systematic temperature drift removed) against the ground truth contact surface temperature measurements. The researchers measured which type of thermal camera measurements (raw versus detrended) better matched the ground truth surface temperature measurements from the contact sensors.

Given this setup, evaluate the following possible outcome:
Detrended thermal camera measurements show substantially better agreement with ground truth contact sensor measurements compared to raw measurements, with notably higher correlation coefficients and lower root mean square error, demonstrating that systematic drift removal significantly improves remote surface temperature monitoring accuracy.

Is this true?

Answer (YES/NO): NO